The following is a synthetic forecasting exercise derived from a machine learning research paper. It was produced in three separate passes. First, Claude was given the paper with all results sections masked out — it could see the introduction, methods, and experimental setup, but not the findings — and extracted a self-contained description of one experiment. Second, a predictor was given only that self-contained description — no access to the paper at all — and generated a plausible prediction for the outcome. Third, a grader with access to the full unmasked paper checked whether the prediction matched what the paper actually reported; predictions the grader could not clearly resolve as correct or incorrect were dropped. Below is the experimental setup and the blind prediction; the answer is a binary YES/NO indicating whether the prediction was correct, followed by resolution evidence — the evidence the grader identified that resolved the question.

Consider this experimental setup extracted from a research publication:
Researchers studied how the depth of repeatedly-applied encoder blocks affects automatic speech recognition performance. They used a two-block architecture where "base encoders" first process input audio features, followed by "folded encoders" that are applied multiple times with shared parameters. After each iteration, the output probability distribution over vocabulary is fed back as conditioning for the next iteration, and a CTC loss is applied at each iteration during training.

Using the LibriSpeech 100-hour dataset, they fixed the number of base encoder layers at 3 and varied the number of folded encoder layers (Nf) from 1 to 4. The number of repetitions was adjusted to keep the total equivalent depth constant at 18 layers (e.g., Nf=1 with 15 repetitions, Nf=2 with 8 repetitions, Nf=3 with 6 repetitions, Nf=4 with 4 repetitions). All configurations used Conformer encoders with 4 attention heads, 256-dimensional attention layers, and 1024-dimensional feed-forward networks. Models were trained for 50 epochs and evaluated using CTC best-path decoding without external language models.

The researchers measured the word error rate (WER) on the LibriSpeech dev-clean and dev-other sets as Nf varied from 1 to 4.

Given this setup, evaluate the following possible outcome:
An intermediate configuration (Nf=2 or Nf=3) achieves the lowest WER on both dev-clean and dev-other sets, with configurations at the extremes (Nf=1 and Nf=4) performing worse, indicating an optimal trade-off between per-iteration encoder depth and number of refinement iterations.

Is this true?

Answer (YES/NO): NO